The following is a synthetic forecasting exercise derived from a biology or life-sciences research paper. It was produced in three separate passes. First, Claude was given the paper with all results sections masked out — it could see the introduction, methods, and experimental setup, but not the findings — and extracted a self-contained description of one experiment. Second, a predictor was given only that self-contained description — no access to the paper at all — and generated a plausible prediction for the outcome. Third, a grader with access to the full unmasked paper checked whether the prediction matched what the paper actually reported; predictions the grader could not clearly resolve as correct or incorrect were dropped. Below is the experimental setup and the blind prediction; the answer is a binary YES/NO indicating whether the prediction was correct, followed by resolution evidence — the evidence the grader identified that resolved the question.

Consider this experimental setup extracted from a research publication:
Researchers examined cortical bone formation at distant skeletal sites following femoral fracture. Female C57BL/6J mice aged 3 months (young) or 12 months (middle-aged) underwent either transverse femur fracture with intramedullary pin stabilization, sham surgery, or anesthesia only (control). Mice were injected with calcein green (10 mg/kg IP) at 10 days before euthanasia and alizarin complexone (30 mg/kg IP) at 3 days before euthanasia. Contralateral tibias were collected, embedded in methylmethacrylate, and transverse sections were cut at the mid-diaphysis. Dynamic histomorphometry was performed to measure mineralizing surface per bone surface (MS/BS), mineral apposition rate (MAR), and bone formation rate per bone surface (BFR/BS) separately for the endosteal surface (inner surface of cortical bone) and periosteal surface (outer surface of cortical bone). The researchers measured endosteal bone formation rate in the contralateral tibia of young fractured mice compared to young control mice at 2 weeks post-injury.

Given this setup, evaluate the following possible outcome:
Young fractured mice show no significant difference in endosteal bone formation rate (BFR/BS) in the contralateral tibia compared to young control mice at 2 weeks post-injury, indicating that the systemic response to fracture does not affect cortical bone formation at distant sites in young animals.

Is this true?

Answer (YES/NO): YES